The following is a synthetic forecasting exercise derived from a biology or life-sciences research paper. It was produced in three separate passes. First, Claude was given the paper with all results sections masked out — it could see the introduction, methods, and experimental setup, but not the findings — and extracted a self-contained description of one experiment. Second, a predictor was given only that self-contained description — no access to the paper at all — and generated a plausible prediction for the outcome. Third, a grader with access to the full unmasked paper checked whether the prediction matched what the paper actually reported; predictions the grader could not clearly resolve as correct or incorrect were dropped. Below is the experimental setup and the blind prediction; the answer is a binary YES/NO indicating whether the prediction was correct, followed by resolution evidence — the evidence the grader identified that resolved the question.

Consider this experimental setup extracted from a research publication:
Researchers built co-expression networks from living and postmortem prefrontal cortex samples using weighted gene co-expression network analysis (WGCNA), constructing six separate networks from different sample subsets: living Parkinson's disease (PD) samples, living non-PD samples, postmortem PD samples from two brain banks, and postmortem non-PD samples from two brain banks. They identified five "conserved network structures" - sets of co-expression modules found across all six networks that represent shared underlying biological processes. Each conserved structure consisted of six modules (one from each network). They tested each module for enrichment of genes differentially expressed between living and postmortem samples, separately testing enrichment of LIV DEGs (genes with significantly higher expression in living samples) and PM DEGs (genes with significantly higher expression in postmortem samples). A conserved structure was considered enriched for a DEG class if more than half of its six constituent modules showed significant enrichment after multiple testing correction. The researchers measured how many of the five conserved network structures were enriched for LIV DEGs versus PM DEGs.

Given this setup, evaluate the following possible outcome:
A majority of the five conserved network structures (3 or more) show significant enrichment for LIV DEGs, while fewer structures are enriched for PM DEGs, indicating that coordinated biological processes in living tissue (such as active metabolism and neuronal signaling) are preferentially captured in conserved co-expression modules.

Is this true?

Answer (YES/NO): YES